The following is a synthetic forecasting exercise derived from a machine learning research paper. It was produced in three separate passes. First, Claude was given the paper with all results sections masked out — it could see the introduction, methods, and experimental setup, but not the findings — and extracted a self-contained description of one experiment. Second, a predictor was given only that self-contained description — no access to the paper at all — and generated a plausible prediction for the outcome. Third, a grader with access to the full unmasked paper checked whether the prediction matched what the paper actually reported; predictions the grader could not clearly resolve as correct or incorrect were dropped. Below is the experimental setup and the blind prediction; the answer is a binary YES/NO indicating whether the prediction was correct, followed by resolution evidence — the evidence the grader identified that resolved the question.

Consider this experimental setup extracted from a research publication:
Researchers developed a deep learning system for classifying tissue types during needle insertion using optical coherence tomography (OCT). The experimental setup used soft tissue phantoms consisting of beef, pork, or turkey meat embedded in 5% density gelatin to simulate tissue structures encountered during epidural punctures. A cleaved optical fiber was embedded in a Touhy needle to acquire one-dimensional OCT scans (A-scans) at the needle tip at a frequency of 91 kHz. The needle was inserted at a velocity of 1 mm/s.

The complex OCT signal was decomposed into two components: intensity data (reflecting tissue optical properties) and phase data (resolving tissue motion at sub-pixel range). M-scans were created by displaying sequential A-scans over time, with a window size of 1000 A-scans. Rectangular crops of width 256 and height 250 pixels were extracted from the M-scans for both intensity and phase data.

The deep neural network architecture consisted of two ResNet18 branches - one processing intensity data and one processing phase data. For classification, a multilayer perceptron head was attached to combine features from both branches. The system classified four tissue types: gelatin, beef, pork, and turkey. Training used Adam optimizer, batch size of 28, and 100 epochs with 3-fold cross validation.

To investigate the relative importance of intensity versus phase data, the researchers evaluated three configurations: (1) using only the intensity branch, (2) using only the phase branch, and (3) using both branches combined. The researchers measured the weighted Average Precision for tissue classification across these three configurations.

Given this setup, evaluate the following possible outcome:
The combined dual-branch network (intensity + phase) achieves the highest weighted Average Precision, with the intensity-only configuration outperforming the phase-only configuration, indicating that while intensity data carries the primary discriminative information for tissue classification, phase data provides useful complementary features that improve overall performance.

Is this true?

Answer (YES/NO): NO